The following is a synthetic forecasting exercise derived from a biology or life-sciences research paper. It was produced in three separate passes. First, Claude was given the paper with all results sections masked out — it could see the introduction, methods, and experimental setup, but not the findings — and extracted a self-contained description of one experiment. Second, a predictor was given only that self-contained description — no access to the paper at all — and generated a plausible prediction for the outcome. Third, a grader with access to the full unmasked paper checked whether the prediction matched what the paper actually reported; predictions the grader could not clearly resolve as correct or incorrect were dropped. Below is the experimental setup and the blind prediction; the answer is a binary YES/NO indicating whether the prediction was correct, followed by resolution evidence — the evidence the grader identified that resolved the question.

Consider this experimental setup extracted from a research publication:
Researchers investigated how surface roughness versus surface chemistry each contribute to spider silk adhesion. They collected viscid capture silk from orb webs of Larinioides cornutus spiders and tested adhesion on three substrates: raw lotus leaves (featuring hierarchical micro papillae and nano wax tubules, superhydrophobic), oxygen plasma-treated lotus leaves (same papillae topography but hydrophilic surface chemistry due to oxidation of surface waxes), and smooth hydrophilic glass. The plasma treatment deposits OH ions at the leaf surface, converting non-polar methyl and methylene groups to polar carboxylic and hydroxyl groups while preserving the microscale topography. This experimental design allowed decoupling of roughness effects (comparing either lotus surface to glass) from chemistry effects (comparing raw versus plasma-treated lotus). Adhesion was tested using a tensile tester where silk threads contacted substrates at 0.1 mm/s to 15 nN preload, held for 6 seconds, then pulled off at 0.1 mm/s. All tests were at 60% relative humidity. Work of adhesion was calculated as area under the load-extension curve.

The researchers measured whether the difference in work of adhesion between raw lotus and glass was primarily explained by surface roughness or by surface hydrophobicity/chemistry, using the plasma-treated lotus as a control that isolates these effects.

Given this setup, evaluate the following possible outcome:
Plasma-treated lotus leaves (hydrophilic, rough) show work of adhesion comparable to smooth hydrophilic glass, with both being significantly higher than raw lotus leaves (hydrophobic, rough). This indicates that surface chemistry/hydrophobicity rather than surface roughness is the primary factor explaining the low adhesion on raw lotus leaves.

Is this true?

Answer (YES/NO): NO